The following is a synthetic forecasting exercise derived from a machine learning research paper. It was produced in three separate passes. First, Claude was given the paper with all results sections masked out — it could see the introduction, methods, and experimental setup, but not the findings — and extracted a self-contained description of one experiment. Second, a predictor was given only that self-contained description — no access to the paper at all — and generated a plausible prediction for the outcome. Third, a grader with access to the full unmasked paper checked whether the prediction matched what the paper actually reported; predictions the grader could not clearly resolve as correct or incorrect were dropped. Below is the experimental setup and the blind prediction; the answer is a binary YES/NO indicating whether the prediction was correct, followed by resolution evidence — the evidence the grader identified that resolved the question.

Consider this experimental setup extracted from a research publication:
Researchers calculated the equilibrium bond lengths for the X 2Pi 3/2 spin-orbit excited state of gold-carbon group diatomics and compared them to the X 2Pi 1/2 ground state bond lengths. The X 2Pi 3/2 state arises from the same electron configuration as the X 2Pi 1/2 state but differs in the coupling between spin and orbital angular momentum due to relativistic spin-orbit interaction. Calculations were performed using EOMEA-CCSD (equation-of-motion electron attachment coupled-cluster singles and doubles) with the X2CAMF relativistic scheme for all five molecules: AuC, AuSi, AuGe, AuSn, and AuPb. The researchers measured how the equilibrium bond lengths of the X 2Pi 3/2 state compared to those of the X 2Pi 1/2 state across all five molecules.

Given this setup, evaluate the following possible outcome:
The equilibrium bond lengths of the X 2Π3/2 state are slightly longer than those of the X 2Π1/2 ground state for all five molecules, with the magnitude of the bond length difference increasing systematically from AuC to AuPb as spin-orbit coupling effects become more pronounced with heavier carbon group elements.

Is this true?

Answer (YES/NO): NO